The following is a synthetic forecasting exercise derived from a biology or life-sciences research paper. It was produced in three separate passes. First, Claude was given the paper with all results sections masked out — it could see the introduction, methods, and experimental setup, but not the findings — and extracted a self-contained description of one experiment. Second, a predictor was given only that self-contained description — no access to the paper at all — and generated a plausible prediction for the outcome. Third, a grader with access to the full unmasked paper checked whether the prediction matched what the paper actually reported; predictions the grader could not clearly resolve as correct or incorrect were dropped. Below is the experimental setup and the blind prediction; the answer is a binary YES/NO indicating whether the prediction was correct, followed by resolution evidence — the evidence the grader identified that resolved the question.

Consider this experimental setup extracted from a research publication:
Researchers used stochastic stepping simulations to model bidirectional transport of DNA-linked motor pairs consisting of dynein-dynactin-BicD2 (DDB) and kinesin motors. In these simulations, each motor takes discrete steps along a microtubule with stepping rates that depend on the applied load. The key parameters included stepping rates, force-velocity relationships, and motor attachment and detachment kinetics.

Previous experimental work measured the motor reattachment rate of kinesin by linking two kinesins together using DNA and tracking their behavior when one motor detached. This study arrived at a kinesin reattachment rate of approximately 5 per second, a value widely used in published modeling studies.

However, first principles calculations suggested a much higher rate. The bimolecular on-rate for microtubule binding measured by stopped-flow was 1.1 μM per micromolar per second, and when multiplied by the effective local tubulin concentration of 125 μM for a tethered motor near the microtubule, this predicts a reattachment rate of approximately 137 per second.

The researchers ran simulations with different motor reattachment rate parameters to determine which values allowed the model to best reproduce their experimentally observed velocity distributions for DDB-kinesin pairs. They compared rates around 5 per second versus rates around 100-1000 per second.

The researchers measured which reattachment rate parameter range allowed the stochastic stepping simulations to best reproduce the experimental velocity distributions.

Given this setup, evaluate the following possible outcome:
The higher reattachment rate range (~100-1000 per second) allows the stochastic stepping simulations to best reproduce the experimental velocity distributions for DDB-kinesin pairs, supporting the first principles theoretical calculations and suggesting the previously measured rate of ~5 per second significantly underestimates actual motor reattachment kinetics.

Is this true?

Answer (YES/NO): YES